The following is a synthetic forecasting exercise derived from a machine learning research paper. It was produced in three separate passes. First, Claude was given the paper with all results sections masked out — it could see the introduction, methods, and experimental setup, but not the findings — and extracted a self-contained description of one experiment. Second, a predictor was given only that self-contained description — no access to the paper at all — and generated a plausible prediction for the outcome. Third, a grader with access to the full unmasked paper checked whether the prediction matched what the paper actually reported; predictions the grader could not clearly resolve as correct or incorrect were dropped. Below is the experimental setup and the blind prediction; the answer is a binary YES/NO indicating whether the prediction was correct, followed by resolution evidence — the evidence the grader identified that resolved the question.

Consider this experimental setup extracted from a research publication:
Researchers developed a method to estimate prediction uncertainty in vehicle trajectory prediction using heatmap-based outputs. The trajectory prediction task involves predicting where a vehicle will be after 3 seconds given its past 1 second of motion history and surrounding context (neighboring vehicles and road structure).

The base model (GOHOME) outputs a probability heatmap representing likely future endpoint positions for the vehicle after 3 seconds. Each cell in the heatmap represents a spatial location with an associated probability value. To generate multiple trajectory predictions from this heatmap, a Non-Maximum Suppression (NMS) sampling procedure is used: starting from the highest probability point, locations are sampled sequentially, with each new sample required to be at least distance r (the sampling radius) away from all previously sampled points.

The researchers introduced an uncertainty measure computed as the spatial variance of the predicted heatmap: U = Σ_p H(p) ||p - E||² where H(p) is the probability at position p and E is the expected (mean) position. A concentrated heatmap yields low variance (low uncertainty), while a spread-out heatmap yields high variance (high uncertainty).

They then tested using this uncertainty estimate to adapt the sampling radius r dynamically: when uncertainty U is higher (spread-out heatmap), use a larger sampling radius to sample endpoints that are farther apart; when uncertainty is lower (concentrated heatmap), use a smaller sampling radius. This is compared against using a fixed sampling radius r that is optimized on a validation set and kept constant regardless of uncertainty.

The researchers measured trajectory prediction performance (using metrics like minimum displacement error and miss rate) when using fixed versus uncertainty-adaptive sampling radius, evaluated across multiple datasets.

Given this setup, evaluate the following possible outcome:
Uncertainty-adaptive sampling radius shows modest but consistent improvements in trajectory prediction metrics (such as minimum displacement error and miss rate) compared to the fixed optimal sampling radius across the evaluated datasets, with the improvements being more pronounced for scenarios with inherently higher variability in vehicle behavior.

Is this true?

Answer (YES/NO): NO